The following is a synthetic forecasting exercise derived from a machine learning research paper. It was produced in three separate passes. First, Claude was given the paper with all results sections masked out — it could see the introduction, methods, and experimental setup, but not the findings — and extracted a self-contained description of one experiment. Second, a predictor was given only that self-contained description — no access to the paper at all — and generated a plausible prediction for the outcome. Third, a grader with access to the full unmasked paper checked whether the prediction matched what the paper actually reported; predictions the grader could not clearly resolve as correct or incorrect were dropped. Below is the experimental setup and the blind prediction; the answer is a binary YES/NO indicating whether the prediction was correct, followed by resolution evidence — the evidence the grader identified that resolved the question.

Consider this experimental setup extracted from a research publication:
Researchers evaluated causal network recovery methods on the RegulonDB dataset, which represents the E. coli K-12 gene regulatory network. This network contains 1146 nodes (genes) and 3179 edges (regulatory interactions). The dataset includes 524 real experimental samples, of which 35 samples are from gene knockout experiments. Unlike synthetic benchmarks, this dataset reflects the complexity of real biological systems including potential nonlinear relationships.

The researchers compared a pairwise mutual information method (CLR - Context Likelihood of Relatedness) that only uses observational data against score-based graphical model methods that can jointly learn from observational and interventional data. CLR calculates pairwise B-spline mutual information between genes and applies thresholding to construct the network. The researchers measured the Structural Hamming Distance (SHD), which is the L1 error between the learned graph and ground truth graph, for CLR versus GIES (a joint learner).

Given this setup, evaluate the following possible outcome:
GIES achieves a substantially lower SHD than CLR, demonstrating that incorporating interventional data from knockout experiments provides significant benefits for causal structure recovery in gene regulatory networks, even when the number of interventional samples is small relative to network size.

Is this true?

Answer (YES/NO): NO